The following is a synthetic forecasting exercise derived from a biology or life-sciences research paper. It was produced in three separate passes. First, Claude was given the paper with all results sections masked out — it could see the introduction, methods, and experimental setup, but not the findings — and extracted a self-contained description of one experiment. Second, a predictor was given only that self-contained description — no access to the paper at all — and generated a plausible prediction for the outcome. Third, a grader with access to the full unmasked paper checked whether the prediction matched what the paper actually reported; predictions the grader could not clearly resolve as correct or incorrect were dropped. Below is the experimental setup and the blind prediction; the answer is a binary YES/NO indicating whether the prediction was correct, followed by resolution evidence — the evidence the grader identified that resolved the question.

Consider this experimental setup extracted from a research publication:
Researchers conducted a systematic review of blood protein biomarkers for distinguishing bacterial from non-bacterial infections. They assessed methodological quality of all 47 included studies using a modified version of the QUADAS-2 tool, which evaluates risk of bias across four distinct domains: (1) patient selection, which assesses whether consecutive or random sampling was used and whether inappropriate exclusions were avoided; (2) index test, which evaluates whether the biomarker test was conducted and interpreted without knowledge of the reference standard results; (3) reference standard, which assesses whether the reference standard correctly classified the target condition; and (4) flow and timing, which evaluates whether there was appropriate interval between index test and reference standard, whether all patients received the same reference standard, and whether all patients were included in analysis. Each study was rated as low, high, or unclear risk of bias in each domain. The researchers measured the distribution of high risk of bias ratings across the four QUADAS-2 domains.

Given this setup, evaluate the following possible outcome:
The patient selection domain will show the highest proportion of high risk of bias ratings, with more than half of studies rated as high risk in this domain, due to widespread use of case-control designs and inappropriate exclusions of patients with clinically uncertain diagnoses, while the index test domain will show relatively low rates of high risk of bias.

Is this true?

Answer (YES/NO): NO